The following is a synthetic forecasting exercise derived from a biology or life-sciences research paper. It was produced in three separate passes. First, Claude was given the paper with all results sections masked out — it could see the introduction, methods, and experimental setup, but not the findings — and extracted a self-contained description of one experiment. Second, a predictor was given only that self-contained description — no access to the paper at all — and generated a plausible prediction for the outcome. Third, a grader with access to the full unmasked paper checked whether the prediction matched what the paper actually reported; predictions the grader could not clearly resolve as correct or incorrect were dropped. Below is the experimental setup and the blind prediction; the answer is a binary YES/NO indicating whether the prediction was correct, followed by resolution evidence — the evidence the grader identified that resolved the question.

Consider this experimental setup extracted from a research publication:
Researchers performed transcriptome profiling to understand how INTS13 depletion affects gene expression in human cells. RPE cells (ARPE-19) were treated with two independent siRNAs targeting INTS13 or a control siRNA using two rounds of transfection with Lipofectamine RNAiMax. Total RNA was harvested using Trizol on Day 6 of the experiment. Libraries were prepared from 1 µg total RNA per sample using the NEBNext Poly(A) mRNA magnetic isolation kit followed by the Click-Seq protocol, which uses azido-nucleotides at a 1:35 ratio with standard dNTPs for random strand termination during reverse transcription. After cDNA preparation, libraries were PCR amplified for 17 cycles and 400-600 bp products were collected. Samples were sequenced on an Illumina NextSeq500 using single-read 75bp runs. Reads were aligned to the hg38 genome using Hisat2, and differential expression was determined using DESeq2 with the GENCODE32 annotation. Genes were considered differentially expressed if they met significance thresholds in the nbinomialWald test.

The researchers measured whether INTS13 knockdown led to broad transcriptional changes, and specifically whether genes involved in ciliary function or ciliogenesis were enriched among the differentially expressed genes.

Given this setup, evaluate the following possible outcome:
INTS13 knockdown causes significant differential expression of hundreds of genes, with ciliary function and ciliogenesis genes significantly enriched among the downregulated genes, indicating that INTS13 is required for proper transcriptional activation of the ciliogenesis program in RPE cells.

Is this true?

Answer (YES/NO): NO